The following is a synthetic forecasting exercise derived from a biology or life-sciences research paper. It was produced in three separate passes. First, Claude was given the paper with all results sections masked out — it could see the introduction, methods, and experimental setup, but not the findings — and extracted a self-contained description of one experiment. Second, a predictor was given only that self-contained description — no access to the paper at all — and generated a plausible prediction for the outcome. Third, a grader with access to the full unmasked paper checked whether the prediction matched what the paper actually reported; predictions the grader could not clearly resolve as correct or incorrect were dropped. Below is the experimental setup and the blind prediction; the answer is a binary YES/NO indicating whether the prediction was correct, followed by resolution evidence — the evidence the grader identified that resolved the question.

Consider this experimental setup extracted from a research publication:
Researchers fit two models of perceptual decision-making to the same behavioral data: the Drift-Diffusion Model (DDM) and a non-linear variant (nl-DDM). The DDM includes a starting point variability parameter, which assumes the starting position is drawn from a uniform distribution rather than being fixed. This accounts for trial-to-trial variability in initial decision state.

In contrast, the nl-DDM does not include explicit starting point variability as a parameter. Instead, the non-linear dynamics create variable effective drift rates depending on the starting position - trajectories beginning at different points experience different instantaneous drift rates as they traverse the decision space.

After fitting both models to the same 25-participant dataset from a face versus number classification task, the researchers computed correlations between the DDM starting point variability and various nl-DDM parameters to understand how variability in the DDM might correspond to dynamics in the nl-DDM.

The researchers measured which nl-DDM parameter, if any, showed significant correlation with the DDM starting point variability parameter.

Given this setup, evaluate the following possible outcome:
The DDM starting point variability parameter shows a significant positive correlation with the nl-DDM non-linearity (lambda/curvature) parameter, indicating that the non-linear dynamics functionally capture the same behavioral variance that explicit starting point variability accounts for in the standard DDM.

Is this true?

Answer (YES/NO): NO